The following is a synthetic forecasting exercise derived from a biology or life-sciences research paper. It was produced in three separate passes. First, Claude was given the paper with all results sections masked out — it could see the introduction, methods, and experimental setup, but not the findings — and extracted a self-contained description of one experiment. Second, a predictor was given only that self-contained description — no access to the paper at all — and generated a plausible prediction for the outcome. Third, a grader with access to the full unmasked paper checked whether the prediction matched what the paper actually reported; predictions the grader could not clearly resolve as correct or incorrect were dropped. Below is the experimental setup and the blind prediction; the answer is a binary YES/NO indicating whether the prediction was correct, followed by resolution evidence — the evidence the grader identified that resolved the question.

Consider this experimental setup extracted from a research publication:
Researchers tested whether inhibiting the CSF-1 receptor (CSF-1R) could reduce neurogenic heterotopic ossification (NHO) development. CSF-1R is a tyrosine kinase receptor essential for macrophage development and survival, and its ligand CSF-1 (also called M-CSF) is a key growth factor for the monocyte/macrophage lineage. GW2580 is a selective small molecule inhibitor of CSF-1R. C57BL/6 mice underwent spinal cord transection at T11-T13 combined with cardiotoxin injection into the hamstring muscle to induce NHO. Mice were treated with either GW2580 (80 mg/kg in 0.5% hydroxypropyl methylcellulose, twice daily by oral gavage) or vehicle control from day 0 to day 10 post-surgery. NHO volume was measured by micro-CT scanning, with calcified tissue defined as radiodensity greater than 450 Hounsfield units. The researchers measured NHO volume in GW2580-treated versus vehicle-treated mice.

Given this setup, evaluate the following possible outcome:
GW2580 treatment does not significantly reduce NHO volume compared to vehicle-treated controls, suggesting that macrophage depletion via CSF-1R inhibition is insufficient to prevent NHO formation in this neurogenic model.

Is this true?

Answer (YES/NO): NO